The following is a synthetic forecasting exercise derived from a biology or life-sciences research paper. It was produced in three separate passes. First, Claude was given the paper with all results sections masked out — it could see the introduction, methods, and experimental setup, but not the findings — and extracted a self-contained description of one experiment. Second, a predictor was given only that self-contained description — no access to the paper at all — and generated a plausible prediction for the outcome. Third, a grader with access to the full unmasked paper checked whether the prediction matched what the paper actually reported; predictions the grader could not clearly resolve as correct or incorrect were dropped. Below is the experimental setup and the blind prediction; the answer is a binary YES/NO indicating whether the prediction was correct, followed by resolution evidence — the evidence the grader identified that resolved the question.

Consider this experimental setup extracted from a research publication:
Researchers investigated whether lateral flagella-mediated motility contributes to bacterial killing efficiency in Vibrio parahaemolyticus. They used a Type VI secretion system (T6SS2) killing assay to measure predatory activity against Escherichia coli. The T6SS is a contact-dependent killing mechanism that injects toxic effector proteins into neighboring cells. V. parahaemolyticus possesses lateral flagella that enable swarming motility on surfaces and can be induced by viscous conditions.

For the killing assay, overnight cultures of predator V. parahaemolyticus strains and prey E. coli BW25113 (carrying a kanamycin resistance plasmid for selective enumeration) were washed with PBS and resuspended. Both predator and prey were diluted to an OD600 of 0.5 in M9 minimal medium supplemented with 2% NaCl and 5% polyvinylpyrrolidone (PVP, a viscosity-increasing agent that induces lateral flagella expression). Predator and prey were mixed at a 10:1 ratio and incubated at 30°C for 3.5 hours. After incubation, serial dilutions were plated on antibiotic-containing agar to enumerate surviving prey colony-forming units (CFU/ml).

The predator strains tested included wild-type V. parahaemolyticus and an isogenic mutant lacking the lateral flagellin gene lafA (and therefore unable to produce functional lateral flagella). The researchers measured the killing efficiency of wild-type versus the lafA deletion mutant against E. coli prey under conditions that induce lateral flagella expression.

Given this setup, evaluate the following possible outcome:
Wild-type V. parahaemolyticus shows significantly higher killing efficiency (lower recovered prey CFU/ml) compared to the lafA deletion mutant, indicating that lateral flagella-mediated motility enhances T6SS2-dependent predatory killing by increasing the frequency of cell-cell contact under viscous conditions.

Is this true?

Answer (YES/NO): NO